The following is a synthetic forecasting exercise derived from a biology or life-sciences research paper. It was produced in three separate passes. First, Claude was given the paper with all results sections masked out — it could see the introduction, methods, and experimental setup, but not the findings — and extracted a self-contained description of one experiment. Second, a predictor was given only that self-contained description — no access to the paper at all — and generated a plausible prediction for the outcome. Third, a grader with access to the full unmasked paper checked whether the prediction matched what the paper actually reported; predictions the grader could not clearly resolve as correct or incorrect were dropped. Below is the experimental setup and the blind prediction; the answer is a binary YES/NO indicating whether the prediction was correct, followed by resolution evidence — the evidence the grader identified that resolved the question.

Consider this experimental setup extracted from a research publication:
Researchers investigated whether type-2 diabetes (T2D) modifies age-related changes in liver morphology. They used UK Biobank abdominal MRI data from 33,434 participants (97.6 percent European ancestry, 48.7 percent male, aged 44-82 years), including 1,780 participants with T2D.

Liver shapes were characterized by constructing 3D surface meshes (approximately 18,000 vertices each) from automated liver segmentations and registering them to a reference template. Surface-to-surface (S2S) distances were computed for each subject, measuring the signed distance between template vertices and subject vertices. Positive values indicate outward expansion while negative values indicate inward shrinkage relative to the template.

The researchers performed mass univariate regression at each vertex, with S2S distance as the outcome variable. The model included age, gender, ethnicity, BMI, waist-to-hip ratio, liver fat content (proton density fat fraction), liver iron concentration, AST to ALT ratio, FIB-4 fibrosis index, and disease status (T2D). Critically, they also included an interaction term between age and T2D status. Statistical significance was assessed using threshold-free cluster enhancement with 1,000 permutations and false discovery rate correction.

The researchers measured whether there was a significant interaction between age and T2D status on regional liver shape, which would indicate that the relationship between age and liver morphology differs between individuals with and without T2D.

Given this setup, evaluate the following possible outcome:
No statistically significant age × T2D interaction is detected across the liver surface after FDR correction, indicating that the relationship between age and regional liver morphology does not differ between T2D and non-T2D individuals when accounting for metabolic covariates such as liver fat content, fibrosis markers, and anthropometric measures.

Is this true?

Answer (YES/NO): NO